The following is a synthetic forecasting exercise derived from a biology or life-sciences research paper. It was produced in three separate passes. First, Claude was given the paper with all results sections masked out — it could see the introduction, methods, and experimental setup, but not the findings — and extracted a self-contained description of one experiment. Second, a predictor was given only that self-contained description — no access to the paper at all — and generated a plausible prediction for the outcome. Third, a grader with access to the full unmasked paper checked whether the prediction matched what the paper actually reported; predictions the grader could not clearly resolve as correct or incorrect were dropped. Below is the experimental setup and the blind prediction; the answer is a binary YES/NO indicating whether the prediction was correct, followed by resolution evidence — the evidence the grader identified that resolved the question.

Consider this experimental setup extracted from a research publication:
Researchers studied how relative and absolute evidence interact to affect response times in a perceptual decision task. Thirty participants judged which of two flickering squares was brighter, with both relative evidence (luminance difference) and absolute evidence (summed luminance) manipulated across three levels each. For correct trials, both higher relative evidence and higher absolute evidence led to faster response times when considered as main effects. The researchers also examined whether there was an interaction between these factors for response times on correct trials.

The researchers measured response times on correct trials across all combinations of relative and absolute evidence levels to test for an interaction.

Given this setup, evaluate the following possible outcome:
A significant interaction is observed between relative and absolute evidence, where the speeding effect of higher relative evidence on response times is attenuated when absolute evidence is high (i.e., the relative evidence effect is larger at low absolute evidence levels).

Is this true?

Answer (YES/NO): YES